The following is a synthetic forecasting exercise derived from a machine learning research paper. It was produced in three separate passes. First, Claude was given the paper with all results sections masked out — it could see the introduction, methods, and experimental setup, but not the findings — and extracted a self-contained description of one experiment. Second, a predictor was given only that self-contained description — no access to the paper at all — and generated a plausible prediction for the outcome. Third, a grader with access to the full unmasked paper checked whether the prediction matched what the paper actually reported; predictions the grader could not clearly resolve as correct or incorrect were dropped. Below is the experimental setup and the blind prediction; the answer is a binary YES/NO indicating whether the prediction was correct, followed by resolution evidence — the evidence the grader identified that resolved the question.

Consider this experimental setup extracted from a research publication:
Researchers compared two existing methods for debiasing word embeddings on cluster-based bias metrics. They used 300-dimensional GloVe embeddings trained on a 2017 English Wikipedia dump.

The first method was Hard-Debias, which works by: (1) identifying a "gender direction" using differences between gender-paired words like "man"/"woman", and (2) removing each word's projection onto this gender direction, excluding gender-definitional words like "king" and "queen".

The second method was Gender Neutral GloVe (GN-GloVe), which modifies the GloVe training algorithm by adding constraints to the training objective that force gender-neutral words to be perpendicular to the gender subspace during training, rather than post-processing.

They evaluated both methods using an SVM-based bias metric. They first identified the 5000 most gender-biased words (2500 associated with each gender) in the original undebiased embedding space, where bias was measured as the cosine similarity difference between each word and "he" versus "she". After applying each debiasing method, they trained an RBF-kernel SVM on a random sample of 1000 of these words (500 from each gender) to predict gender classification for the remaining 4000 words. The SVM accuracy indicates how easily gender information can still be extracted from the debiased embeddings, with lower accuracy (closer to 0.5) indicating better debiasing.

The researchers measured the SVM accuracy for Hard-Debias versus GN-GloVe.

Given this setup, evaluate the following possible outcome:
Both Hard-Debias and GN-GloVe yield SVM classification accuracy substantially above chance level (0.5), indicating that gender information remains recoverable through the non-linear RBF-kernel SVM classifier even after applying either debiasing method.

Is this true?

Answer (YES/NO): YES